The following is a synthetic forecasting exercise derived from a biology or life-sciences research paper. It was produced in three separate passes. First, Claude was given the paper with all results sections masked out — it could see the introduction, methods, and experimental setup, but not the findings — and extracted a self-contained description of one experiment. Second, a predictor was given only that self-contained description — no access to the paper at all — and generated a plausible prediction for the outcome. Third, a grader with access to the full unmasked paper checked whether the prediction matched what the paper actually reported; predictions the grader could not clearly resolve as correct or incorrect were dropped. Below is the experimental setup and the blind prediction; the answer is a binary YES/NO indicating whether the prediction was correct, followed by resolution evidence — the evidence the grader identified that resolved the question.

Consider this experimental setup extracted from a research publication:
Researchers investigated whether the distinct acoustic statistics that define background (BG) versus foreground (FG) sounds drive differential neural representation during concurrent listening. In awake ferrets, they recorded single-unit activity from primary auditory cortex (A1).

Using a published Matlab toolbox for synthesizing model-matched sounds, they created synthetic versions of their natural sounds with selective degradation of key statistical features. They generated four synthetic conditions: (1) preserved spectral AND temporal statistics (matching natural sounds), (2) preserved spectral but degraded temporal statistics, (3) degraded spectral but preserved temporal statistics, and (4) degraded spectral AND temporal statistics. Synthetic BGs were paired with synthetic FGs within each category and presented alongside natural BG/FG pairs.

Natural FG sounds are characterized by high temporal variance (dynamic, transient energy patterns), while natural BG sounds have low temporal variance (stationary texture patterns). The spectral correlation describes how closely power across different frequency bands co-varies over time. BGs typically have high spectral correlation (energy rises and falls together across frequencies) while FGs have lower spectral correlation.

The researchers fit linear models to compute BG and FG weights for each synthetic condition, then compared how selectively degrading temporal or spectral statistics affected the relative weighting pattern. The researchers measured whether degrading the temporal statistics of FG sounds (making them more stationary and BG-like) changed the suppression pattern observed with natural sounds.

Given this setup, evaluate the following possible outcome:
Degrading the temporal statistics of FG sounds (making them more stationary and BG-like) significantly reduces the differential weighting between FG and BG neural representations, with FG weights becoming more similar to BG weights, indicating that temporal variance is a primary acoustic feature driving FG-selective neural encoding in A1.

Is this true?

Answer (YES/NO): NO